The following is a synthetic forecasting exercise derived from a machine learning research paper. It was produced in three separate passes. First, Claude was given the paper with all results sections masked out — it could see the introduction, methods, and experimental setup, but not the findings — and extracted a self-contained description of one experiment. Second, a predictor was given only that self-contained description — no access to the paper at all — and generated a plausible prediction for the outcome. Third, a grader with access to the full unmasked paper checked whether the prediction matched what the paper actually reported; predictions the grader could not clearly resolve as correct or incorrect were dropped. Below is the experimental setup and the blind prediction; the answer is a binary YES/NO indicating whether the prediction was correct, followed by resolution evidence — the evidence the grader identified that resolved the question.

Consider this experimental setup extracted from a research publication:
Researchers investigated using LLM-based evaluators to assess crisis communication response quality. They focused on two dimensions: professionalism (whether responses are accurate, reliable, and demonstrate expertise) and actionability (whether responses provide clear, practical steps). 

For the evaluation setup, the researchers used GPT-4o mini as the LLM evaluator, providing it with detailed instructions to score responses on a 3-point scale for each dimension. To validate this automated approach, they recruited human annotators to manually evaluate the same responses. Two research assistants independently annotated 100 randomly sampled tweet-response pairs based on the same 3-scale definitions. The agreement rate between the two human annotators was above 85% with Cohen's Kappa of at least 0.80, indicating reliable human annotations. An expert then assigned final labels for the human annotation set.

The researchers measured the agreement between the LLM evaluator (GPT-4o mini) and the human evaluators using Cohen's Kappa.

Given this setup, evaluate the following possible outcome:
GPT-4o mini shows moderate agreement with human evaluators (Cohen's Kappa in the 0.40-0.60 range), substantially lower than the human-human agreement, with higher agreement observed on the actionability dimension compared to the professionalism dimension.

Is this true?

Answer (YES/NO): NO